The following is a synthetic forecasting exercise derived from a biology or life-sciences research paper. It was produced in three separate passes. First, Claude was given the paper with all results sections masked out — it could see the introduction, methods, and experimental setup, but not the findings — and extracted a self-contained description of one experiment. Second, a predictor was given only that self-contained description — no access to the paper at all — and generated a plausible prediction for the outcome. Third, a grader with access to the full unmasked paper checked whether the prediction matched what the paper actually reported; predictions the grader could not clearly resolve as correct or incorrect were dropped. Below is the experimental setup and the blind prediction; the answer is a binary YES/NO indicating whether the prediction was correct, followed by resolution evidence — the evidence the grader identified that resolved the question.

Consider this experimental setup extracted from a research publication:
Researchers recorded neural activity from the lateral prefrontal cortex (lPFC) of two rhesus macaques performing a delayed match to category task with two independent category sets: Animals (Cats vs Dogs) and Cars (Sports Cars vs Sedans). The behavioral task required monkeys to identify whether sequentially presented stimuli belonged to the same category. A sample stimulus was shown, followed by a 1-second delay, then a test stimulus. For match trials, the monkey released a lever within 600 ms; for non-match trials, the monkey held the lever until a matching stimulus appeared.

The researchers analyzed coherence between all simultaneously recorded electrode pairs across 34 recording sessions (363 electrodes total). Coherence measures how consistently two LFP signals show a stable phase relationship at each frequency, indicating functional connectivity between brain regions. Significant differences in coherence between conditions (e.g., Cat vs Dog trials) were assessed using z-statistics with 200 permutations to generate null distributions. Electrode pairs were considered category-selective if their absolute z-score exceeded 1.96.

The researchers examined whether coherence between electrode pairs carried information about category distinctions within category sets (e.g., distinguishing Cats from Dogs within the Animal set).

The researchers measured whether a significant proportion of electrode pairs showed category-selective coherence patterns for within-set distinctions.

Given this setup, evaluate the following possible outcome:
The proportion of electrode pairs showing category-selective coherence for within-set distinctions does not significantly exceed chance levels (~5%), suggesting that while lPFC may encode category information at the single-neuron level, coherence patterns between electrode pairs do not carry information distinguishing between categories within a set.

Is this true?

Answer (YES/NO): NO